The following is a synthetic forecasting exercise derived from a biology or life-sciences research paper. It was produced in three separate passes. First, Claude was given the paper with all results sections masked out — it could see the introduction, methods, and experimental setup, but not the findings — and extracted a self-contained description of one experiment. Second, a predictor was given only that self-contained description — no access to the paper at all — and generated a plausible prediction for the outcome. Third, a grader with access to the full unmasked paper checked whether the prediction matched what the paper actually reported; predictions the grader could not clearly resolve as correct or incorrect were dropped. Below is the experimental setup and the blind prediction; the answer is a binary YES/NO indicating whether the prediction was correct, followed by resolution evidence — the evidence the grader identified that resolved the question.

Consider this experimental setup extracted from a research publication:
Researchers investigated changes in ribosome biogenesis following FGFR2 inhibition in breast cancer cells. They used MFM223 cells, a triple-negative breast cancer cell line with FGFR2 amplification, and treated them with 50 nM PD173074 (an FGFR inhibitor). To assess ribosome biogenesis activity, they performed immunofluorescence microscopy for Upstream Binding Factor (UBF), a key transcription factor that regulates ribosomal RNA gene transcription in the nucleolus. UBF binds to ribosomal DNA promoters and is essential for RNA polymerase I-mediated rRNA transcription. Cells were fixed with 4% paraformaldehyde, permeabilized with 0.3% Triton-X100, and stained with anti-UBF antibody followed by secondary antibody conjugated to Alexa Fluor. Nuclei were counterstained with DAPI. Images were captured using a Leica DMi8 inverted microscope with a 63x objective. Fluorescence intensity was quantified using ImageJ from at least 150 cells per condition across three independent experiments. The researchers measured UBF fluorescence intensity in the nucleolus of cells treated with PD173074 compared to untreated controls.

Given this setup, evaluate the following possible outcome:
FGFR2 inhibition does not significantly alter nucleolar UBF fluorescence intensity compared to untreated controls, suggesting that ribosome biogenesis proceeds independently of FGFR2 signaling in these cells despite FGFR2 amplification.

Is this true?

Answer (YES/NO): NO